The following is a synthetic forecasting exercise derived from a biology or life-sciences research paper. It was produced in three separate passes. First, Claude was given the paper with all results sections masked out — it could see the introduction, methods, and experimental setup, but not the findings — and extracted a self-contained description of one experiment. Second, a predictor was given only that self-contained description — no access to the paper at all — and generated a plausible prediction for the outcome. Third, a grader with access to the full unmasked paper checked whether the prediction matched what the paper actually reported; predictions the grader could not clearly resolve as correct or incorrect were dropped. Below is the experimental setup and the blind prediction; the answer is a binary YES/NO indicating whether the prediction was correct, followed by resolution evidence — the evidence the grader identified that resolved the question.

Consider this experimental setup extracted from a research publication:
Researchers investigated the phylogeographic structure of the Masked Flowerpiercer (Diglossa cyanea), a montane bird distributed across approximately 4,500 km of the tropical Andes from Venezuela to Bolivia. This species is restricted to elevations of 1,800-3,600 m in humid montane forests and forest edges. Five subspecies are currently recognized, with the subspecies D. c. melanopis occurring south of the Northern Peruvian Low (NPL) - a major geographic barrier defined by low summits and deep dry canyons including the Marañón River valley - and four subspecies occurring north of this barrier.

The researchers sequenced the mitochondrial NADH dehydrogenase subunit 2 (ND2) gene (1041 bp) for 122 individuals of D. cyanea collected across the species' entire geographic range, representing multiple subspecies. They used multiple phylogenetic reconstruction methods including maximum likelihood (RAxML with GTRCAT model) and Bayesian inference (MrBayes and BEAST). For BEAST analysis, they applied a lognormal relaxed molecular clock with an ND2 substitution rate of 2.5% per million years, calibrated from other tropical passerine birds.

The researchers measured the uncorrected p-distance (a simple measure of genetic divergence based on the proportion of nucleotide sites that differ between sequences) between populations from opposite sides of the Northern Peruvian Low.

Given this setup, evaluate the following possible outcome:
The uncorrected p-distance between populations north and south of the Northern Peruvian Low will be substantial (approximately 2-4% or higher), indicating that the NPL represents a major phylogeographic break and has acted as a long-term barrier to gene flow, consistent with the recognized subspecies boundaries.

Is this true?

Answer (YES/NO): YES